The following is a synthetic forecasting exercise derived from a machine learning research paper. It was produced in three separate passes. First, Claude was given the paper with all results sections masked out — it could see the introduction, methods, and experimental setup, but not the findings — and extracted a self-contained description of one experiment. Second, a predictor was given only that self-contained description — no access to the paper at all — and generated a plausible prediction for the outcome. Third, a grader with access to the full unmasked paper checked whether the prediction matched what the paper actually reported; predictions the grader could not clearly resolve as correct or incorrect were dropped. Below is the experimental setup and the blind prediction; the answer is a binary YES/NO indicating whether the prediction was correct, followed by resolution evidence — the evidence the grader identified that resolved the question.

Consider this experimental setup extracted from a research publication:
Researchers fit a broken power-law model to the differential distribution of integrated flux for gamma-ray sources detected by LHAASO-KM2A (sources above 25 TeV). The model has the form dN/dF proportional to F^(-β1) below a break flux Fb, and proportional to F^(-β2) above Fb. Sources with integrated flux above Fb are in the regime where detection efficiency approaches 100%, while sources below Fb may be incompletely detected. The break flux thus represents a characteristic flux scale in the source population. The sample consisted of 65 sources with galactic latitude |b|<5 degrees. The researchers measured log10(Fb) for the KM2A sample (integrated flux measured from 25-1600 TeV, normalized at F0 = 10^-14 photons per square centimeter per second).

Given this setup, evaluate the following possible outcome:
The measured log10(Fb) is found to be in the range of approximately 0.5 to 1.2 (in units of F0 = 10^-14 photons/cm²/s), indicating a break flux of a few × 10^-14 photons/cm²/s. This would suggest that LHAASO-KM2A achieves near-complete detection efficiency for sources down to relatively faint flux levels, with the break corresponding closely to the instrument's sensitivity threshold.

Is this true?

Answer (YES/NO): YES